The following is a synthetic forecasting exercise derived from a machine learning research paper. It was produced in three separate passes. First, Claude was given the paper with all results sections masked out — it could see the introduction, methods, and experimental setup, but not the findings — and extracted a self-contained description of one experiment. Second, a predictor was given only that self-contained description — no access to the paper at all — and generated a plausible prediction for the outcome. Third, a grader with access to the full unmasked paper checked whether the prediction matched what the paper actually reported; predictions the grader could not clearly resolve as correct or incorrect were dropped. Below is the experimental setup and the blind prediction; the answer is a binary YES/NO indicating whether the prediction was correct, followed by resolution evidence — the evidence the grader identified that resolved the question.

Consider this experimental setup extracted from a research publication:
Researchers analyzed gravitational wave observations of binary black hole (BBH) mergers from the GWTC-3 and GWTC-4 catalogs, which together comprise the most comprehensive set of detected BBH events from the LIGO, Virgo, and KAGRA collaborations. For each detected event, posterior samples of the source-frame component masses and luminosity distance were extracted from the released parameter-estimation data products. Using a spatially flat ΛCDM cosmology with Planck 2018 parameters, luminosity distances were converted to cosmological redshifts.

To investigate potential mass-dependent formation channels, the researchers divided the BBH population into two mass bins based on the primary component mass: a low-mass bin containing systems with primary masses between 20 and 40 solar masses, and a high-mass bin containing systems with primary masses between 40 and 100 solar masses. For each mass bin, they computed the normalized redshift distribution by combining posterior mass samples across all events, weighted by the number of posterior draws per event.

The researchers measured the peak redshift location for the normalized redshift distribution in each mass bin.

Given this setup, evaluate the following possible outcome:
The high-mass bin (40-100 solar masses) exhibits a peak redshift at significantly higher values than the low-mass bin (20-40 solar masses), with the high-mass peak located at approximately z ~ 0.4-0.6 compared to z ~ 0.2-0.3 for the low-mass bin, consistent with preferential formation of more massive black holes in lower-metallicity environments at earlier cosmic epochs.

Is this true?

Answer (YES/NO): NO